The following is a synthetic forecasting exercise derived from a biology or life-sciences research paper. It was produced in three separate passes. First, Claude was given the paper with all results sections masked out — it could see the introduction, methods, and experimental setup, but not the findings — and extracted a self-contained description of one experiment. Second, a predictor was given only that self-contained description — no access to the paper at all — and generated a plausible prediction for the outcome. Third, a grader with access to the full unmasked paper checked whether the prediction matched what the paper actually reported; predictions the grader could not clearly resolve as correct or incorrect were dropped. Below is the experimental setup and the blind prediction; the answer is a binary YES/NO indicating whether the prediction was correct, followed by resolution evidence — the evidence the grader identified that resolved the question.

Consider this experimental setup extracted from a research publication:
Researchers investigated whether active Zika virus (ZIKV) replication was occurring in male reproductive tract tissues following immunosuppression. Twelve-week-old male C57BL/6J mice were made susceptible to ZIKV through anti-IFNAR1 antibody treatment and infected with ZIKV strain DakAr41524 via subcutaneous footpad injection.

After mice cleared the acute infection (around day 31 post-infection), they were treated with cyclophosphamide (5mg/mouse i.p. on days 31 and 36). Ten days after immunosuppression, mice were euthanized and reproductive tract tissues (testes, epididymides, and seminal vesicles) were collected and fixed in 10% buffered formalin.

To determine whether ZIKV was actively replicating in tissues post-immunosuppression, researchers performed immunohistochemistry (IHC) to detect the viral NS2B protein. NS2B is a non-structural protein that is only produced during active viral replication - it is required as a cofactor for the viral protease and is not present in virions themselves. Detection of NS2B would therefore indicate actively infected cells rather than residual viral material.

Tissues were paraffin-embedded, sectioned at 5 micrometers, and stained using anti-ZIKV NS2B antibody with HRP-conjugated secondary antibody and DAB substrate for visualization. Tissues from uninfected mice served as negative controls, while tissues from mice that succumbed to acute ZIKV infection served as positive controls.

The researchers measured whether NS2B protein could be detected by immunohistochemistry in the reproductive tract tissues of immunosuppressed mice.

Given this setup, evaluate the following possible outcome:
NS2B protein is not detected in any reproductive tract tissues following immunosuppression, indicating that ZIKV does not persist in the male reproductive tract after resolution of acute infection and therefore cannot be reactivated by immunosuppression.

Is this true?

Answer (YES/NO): NO